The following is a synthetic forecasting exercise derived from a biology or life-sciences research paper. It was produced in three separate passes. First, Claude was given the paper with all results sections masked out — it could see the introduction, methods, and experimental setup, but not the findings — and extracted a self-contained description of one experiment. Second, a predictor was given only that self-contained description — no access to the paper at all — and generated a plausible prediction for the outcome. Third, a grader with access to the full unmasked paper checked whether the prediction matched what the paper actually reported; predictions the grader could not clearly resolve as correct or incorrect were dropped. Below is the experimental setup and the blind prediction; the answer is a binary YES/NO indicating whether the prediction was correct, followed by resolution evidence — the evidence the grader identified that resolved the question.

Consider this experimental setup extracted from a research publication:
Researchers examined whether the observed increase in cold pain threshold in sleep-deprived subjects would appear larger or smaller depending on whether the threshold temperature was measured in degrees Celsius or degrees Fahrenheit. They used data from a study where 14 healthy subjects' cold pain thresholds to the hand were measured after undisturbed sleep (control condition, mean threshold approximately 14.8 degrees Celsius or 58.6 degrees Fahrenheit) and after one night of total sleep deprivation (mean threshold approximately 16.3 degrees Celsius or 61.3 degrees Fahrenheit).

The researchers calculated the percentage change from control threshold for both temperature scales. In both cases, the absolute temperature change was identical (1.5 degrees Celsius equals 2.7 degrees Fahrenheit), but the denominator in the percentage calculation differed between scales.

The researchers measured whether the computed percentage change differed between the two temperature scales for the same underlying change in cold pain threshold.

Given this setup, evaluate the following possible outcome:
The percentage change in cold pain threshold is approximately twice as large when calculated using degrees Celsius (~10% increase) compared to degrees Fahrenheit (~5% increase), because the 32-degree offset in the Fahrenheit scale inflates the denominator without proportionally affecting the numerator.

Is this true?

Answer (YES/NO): YES